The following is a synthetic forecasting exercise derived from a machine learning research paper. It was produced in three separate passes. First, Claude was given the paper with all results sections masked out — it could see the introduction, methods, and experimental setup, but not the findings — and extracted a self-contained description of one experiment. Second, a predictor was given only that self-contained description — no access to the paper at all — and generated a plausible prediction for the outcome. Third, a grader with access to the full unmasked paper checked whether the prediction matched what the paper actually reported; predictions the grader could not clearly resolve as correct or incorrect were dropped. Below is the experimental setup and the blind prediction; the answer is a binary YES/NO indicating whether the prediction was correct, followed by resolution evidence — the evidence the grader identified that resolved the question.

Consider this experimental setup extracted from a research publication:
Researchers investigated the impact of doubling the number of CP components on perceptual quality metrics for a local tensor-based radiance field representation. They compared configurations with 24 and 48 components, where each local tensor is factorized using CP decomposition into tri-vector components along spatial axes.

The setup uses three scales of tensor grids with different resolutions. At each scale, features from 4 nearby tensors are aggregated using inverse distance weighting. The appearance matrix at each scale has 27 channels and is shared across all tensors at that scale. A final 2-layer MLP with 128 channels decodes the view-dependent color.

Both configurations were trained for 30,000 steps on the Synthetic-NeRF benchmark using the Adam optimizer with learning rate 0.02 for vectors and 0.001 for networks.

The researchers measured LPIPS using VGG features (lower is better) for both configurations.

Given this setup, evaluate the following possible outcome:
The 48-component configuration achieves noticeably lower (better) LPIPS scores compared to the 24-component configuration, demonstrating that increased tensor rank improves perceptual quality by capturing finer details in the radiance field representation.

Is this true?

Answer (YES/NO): NO